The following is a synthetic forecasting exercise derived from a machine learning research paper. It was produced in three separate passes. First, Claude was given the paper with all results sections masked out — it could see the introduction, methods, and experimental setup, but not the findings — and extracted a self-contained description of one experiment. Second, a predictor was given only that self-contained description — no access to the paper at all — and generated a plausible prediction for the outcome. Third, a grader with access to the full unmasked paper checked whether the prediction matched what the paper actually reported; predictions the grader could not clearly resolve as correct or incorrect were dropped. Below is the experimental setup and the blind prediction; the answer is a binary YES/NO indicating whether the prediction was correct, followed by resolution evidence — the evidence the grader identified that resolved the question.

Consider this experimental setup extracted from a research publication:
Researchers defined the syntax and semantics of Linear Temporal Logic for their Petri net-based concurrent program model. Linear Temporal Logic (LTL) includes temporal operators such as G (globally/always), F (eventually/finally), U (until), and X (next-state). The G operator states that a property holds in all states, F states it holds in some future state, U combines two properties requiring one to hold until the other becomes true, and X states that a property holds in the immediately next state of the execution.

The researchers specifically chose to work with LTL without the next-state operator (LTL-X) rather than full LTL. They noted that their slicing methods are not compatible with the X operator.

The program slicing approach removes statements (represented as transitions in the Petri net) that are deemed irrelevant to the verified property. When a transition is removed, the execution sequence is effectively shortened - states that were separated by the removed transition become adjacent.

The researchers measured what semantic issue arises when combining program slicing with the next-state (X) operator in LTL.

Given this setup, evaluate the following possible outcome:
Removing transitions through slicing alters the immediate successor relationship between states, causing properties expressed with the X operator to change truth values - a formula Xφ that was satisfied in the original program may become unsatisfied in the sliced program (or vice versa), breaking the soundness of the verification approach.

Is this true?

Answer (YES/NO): YES